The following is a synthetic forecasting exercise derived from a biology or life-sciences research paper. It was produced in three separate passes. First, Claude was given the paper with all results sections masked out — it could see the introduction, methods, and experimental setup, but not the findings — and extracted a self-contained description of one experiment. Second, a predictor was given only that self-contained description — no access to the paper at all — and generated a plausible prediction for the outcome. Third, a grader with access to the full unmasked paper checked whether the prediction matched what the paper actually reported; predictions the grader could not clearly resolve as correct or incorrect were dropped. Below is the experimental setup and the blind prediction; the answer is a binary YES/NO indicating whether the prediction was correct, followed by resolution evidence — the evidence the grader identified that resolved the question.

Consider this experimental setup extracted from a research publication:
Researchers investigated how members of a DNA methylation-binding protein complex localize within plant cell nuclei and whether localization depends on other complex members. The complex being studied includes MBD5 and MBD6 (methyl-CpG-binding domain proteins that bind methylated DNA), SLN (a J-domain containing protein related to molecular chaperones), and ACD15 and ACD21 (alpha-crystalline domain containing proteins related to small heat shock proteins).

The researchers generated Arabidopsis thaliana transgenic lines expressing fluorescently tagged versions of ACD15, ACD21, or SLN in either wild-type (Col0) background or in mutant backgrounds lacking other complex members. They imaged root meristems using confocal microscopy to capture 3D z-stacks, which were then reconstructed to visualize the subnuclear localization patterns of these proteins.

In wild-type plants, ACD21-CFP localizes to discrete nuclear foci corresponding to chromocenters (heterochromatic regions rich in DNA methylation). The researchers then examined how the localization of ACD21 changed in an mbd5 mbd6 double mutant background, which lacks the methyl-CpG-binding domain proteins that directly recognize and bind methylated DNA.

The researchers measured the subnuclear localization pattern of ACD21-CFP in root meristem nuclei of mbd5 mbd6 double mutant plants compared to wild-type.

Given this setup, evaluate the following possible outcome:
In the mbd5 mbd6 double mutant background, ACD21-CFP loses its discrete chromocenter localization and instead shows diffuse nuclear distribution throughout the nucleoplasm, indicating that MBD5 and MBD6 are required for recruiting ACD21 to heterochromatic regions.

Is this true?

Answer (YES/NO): NO